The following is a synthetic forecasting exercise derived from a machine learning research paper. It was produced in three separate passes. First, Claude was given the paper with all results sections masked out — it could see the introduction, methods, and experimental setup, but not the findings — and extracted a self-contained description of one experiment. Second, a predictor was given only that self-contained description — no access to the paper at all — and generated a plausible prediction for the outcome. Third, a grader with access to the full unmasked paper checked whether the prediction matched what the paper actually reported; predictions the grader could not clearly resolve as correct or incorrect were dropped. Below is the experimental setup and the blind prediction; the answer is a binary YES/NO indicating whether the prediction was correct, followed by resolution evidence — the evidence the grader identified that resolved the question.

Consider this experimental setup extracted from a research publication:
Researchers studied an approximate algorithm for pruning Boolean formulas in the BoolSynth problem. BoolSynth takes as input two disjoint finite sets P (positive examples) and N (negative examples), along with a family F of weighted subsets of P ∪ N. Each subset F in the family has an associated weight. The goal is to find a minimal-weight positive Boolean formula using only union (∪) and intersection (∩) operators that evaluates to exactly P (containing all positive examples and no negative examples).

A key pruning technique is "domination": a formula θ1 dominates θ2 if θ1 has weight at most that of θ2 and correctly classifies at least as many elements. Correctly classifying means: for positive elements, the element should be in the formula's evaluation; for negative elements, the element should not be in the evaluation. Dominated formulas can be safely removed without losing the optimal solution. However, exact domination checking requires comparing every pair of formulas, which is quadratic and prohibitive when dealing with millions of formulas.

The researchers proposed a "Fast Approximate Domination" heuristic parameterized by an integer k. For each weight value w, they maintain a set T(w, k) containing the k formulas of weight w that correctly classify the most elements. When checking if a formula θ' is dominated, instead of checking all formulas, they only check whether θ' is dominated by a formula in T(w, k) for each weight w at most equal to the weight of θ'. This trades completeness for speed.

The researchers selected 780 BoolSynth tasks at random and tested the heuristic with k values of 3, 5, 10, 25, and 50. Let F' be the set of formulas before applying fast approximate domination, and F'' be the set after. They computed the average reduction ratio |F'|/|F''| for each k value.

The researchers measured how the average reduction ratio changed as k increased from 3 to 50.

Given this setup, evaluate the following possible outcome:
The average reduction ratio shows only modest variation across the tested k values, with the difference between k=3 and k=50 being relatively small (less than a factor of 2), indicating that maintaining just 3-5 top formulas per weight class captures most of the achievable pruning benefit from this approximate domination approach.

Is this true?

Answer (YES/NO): YES